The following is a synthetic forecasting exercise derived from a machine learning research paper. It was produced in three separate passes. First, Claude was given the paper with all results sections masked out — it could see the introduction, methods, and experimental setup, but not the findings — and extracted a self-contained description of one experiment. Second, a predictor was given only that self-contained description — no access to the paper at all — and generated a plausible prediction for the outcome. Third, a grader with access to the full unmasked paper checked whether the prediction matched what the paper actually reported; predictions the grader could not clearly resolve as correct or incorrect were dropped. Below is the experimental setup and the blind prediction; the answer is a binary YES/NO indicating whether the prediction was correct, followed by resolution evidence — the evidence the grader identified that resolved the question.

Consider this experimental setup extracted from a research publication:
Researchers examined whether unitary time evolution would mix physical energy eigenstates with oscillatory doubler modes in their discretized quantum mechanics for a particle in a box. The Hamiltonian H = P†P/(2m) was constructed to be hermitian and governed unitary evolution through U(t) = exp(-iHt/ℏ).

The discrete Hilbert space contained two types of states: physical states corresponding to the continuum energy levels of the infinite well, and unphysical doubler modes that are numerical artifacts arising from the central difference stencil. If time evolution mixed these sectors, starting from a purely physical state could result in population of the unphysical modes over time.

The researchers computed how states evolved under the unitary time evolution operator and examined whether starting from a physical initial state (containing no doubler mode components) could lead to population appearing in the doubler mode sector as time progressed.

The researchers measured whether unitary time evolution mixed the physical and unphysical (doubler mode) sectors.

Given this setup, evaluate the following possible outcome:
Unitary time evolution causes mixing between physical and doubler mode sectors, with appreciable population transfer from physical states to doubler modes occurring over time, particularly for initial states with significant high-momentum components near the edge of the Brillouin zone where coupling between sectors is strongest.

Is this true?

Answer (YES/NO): NO